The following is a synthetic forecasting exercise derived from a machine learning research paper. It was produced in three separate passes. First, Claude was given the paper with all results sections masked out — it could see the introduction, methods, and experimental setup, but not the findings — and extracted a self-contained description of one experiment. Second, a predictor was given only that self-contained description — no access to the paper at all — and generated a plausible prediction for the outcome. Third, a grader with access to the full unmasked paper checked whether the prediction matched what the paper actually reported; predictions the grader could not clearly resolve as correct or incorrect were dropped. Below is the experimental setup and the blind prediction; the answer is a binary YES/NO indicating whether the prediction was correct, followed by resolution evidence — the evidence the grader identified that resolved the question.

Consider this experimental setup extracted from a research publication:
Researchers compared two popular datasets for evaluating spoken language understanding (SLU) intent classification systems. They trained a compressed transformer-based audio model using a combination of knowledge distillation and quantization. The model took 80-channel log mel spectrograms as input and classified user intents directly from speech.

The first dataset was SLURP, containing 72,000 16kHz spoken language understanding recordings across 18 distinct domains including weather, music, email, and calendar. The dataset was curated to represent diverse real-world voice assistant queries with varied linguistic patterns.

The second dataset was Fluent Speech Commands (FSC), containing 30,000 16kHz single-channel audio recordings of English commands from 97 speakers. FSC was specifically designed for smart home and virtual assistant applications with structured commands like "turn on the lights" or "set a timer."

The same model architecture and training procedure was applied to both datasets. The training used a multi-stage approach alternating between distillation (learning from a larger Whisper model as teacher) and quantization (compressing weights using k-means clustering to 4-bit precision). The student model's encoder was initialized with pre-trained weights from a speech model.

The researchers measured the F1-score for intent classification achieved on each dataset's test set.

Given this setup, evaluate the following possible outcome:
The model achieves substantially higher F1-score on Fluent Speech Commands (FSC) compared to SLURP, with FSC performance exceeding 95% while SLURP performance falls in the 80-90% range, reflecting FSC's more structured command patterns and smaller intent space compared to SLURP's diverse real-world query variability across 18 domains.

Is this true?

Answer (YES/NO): NO